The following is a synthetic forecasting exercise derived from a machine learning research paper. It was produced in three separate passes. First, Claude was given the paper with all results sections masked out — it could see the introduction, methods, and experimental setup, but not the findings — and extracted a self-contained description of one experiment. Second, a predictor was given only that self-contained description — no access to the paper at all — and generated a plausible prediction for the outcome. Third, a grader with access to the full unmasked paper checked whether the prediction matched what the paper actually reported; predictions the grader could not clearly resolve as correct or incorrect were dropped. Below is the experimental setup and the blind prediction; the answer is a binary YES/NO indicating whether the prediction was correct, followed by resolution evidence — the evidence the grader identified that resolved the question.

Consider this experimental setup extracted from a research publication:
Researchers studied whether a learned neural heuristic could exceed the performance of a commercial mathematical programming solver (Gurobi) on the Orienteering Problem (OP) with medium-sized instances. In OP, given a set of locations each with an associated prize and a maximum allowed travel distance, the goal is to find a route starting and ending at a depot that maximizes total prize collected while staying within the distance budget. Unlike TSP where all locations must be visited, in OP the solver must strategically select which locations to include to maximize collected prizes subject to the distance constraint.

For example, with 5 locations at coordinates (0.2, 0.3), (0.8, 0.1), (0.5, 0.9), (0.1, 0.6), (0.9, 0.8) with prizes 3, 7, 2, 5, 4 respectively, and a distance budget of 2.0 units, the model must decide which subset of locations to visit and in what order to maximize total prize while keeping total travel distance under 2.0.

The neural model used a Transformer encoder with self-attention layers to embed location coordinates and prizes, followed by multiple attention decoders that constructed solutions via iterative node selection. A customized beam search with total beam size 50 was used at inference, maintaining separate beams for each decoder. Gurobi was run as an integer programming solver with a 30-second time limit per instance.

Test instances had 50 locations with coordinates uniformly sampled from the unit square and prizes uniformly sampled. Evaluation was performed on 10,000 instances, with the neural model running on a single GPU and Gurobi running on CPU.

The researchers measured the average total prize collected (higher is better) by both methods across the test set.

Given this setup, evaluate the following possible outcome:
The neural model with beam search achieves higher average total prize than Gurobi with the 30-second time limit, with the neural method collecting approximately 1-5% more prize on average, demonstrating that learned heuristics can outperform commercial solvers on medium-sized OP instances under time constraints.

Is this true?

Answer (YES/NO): NO